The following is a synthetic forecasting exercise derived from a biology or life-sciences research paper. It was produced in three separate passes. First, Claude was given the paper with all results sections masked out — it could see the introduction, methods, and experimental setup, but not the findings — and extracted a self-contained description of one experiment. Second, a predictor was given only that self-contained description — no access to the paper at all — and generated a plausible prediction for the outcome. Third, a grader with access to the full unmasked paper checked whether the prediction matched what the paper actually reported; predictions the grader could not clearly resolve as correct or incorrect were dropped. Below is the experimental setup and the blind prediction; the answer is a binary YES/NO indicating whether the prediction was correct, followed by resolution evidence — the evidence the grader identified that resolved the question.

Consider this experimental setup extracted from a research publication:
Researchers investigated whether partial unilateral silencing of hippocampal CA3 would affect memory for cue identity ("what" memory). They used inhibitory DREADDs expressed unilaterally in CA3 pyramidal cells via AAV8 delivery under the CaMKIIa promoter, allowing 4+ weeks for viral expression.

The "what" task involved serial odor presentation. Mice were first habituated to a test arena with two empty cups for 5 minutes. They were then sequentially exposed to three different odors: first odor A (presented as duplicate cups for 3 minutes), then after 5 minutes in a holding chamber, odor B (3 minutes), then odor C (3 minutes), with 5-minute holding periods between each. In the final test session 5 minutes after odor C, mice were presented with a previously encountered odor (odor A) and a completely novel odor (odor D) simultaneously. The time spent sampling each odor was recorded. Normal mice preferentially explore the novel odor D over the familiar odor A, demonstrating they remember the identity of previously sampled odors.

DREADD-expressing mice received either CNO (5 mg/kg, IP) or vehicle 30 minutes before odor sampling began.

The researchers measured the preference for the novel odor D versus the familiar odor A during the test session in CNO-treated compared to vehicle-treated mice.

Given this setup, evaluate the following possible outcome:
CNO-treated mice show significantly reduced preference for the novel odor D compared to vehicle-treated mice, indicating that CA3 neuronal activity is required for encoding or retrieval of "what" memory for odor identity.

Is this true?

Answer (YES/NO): NO